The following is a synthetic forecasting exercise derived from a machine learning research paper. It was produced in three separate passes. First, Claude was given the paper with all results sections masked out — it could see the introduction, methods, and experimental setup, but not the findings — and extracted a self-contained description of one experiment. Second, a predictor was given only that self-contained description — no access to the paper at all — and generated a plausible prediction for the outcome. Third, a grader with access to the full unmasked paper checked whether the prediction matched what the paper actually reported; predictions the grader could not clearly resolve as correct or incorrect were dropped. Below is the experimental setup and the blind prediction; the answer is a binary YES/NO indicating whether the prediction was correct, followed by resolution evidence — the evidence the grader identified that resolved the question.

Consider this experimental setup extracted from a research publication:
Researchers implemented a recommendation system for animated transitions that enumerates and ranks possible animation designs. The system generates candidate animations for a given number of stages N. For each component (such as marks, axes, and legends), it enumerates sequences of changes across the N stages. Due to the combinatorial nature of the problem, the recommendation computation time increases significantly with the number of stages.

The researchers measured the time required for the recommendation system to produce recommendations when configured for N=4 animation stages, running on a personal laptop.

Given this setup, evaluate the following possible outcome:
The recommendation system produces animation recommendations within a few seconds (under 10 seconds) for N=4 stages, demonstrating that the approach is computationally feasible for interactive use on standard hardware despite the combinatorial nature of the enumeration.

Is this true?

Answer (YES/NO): NO